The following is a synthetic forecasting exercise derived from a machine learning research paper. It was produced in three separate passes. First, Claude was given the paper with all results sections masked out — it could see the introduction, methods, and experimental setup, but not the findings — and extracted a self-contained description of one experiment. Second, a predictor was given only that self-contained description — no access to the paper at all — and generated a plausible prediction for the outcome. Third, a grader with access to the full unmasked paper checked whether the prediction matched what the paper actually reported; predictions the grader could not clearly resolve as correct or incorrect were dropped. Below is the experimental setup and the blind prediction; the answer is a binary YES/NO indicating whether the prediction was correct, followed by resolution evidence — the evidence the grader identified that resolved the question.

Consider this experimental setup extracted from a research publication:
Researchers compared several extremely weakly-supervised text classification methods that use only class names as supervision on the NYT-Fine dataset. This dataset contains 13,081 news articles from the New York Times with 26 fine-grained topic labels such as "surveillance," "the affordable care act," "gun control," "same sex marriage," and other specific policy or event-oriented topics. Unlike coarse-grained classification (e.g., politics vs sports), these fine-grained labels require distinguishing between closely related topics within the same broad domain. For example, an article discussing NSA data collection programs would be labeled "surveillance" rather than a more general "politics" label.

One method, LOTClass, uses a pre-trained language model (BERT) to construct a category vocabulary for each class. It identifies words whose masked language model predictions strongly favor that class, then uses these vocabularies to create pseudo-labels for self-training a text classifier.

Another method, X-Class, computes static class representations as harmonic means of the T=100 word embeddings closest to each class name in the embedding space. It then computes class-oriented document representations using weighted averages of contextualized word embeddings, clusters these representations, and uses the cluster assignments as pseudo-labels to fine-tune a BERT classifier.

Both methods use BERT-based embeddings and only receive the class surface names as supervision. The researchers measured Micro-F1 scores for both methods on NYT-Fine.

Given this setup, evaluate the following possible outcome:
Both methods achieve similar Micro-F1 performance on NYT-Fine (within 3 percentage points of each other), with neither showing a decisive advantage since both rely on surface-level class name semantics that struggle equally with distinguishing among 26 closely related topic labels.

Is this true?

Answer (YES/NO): NO